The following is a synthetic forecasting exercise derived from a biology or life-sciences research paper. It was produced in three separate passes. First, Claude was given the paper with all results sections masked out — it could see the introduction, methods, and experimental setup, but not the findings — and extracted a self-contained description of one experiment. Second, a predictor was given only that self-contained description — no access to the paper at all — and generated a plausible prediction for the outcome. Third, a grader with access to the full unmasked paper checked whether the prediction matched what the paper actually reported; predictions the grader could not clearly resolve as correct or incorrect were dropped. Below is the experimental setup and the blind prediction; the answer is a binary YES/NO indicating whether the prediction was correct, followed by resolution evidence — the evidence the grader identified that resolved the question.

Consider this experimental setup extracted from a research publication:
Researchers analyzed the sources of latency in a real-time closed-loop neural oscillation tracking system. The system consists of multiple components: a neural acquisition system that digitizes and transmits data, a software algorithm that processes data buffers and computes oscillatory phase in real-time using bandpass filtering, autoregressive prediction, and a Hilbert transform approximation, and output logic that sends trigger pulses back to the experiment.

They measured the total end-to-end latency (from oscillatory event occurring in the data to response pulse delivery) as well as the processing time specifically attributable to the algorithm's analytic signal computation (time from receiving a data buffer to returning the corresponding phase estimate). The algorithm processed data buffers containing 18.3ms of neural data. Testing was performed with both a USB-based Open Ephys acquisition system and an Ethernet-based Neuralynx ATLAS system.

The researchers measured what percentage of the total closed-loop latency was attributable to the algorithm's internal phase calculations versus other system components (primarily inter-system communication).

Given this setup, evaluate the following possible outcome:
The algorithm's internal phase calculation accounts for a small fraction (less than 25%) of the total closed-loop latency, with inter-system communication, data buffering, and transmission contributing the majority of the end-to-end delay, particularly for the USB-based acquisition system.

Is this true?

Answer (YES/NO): YES